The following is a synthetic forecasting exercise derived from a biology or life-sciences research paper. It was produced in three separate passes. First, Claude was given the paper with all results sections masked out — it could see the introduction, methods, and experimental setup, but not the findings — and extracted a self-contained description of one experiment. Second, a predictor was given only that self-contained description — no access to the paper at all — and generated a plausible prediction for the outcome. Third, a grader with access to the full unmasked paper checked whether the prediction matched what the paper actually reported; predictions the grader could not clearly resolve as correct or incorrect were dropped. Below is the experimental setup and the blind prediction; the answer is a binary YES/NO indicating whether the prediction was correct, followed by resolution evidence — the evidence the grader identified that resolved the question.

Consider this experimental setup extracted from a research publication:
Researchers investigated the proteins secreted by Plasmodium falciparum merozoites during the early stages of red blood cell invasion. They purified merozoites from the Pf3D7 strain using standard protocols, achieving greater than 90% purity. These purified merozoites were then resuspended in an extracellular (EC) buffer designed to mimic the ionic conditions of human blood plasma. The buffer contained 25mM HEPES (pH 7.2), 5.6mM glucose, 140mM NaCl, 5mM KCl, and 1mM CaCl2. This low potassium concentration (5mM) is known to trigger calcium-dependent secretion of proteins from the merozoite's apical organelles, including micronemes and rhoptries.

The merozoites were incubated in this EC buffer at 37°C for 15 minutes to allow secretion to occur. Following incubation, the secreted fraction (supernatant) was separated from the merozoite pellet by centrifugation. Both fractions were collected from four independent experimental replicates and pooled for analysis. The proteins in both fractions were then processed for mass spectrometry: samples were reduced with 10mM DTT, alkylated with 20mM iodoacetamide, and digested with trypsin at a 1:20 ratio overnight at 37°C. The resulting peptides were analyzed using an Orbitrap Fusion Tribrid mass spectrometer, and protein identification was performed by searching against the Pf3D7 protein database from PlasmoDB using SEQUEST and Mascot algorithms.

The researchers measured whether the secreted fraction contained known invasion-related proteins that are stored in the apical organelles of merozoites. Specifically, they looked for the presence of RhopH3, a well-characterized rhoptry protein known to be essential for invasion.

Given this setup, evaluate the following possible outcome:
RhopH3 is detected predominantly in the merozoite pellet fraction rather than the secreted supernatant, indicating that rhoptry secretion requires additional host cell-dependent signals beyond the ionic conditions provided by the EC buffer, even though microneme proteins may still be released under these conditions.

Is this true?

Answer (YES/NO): NO